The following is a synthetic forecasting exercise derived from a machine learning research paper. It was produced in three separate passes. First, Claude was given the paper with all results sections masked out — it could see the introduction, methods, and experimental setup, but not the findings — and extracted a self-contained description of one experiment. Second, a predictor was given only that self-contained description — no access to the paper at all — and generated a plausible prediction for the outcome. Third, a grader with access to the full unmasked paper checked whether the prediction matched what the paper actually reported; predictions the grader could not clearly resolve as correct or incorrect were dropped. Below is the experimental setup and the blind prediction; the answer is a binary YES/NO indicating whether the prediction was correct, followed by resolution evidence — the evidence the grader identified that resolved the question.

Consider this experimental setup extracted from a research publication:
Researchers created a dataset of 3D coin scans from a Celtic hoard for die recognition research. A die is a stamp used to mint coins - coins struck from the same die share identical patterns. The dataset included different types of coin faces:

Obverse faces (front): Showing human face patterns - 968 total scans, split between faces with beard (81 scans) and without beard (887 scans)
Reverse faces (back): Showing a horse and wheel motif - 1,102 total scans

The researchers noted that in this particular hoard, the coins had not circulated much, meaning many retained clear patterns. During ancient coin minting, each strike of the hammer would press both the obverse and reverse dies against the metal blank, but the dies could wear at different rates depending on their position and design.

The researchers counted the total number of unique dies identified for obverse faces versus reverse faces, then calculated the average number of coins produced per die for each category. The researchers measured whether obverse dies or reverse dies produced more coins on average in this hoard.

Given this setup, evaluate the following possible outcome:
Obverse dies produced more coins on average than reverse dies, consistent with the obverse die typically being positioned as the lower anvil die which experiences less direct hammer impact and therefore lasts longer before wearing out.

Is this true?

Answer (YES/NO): YES